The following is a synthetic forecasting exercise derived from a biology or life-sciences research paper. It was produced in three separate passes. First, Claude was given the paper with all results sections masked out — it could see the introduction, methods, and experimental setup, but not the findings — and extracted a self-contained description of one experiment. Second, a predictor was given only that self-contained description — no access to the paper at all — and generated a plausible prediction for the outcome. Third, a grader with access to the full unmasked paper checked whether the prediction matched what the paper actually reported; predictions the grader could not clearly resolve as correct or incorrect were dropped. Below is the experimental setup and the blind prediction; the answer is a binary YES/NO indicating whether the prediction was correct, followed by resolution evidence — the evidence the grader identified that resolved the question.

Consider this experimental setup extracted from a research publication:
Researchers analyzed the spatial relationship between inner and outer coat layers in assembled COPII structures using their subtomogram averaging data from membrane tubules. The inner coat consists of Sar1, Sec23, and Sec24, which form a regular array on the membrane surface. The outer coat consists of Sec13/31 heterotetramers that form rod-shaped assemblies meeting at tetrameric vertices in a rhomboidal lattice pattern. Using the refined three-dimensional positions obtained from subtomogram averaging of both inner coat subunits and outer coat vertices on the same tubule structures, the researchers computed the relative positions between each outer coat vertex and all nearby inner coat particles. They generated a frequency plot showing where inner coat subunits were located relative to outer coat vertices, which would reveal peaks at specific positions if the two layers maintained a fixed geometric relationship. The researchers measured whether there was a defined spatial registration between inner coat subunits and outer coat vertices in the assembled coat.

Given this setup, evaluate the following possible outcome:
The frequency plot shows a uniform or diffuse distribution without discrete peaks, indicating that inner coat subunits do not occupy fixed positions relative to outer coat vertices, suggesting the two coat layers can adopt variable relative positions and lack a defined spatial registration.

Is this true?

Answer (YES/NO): YES